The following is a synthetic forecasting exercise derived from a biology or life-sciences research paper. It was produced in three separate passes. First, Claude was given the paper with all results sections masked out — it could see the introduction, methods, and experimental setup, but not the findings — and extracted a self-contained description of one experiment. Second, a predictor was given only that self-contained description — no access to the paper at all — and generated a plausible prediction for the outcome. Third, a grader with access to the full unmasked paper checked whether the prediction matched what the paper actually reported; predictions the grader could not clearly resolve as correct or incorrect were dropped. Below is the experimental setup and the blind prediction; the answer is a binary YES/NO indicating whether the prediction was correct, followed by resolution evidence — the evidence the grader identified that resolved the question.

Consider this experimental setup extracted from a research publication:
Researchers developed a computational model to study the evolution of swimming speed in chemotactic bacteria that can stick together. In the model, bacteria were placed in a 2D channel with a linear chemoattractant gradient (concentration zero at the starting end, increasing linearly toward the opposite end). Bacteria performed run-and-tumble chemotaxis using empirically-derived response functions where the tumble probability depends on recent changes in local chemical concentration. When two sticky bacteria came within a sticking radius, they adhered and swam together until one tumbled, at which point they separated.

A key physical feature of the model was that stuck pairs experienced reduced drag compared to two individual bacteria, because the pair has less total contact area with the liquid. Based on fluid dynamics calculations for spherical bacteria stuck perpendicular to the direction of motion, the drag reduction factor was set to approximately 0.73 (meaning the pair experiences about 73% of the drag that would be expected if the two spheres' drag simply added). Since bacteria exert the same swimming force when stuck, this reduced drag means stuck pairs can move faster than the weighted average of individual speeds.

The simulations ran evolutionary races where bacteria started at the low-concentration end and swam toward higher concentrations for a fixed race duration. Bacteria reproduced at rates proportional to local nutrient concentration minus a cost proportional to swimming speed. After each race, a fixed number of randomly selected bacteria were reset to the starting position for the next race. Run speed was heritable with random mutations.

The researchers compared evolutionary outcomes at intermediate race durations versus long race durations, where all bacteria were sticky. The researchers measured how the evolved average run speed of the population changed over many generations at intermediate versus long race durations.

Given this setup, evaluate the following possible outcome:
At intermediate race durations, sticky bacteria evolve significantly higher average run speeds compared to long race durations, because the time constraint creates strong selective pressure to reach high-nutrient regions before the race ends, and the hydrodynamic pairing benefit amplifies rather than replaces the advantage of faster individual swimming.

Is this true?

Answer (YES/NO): NO